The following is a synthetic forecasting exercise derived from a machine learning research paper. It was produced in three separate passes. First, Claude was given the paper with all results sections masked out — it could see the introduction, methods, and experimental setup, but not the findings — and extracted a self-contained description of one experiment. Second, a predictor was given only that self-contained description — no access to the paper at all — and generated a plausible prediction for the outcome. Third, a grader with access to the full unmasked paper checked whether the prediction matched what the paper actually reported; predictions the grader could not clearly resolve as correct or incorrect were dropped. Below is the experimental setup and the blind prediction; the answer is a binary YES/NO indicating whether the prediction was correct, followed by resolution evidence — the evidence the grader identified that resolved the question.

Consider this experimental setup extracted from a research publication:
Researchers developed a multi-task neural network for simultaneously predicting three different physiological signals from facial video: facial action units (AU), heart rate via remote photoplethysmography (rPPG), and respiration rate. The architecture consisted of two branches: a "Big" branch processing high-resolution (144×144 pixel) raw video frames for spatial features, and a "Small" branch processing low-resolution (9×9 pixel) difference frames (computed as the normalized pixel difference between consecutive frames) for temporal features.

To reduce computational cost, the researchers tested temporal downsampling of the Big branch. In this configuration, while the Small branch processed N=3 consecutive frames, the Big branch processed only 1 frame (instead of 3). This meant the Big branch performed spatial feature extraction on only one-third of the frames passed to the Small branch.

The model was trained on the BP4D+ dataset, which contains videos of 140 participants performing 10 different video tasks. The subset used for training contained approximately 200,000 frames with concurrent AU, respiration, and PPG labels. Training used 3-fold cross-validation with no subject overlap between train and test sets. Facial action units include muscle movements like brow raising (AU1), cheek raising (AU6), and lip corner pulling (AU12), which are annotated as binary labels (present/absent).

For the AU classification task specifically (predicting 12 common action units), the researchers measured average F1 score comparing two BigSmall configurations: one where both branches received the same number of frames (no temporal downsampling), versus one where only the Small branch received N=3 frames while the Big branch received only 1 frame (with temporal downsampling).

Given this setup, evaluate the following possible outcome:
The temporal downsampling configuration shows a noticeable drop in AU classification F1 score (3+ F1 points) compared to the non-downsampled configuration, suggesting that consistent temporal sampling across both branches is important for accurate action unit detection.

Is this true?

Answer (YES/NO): NO